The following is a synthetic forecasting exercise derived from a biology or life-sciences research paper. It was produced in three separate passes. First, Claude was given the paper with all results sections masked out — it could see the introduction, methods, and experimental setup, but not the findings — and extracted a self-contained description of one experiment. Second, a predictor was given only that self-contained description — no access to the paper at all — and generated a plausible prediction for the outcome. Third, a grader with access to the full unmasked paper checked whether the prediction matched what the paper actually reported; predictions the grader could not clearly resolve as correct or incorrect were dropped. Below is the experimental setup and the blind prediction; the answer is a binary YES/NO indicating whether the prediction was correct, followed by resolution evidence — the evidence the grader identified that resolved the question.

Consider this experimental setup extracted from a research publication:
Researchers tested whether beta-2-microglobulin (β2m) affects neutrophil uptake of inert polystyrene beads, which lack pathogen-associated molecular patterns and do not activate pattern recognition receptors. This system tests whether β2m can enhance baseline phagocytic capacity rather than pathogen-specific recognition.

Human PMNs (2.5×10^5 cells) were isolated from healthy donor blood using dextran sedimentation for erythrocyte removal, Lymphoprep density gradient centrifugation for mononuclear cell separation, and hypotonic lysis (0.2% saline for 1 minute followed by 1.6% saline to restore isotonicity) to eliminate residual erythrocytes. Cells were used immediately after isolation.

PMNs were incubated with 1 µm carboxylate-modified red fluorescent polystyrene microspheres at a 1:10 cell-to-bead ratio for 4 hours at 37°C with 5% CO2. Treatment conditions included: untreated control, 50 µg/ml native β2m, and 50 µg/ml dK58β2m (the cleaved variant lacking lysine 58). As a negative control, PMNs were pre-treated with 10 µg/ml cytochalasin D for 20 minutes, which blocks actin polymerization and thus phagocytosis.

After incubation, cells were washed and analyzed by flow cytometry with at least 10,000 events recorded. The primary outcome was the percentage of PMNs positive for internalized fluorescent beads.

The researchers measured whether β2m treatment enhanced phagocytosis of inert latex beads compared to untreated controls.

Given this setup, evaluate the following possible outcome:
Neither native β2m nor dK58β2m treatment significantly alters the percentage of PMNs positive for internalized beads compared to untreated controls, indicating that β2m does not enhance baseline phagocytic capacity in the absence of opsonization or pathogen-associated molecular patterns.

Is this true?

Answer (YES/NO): NO